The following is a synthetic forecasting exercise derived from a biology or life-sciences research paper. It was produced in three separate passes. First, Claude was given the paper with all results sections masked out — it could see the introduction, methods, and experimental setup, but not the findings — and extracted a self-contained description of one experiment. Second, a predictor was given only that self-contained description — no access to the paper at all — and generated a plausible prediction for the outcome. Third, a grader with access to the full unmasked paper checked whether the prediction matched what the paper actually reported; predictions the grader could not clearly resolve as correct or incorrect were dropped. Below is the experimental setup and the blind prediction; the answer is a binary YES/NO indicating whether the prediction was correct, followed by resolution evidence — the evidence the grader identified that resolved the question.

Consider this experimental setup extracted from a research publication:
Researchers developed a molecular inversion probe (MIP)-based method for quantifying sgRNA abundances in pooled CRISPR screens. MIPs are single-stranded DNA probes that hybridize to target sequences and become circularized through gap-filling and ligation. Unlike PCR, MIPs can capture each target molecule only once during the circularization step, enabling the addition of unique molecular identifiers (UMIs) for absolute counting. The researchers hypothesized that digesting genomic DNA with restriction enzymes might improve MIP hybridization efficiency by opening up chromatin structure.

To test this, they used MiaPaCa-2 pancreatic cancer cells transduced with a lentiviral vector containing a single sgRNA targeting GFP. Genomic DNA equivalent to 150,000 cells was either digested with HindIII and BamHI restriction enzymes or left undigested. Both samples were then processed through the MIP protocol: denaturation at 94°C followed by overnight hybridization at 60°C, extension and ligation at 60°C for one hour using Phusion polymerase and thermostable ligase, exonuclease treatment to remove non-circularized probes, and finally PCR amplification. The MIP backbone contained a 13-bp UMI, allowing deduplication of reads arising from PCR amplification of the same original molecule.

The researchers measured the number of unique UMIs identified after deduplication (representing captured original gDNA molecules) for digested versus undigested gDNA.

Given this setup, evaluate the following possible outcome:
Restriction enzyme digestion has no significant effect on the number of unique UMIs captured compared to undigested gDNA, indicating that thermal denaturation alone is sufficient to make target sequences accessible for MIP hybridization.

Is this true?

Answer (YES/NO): YES